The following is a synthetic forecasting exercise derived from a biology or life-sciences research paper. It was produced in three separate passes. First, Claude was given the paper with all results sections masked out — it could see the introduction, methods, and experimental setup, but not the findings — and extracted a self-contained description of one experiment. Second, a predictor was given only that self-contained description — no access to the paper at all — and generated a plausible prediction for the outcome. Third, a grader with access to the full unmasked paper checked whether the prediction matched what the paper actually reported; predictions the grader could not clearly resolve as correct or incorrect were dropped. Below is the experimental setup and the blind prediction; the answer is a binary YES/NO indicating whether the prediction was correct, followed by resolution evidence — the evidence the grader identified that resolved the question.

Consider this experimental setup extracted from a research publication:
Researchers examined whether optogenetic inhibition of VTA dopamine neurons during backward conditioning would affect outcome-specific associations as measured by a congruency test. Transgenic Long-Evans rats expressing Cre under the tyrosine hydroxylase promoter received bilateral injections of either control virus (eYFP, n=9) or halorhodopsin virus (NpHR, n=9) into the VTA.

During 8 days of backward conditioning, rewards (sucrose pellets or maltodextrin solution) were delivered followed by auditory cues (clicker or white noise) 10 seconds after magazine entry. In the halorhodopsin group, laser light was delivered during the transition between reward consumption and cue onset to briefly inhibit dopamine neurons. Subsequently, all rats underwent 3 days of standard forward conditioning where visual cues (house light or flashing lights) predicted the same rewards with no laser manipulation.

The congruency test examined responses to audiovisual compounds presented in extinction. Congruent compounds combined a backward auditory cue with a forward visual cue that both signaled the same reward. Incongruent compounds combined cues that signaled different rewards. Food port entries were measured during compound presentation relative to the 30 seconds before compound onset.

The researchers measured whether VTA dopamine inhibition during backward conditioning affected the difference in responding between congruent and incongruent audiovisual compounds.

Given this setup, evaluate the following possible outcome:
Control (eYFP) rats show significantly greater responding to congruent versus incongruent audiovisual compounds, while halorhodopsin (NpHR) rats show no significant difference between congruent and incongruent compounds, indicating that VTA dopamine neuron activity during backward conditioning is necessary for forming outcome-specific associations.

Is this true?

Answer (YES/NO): NO